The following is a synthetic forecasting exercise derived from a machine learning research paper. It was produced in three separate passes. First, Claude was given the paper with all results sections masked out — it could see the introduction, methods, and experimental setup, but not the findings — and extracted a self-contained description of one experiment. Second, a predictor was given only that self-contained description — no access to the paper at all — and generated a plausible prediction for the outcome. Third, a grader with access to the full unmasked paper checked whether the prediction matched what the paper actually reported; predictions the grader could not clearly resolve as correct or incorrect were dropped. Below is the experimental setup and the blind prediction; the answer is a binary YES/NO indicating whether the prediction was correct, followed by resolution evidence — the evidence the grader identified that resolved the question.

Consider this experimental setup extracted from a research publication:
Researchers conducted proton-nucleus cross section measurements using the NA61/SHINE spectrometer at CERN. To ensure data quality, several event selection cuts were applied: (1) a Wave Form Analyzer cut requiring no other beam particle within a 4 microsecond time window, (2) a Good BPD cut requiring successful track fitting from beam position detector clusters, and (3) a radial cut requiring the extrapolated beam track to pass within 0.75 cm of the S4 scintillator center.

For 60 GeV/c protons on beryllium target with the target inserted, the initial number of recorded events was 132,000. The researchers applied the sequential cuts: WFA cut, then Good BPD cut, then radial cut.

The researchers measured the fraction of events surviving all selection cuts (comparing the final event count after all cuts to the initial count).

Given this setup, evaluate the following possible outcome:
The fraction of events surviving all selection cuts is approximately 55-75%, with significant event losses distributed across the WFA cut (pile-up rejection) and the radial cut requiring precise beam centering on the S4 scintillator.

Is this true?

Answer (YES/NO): NO